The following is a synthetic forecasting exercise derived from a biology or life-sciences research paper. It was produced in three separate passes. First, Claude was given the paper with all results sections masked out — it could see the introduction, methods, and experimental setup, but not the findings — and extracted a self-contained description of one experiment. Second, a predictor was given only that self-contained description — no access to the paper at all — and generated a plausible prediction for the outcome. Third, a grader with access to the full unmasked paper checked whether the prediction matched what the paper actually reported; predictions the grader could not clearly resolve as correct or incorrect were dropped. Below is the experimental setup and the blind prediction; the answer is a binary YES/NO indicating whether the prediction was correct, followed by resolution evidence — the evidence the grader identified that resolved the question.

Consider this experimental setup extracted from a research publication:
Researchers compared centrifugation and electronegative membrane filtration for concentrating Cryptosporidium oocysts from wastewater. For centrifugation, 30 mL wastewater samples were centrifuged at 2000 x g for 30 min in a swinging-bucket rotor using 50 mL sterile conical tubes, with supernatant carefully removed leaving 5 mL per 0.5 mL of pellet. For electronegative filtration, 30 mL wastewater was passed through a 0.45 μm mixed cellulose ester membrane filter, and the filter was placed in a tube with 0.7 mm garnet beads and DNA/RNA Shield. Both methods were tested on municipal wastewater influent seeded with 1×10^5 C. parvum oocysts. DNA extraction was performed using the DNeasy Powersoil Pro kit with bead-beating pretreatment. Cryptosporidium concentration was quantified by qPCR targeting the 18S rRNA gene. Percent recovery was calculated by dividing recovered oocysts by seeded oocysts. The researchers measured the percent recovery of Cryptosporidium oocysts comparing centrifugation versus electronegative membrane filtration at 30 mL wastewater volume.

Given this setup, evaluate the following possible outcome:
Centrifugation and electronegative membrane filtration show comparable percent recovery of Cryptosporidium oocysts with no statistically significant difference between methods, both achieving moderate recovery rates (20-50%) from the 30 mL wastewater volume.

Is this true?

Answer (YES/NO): NO